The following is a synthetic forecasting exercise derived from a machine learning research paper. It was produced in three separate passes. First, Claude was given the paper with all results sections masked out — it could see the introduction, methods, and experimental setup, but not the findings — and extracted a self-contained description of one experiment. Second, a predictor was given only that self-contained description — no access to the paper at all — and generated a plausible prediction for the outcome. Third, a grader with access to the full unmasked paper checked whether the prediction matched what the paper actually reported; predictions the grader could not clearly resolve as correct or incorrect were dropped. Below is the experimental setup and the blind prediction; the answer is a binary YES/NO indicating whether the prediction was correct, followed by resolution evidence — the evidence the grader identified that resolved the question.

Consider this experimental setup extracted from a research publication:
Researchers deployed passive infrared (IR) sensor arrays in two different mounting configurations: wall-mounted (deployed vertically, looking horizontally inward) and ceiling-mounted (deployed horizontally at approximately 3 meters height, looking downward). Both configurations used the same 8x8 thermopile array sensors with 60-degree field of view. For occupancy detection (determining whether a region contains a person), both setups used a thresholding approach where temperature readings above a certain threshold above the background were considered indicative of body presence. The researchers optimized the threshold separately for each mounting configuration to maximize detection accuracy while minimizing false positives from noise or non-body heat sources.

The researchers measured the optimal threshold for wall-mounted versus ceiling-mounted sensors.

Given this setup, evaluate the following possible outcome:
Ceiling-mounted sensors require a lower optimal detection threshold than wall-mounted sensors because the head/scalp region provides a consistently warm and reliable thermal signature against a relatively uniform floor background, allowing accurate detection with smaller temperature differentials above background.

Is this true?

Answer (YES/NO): YES